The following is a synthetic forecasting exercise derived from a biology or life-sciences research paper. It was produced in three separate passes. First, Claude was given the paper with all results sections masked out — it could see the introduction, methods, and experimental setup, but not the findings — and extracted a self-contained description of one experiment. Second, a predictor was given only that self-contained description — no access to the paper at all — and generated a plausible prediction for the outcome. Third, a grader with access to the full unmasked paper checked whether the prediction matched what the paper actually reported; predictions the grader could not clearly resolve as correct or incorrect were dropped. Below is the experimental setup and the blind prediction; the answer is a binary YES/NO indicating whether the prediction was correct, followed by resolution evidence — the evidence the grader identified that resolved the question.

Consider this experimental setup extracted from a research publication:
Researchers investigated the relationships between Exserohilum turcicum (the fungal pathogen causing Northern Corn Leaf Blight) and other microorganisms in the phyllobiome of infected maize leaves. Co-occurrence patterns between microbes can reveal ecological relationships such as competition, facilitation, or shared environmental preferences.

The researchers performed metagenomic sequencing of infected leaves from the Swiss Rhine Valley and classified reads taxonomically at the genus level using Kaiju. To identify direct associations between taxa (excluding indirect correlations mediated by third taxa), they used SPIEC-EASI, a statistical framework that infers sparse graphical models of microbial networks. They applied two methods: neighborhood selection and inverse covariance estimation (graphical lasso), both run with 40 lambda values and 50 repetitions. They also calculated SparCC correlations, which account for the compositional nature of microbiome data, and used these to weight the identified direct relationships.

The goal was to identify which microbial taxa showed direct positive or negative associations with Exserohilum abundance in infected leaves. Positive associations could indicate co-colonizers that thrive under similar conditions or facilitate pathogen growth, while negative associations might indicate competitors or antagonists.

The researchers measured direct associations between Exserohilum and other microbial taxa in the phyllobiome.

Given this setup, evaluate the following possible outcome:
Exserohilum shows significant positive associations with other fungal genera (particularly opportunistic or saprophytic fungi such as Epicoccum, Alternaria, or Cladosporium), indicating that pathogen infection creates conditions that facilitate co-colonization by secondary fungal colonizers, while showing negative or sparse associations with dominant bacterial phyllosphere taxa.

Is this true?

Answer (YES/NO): NO